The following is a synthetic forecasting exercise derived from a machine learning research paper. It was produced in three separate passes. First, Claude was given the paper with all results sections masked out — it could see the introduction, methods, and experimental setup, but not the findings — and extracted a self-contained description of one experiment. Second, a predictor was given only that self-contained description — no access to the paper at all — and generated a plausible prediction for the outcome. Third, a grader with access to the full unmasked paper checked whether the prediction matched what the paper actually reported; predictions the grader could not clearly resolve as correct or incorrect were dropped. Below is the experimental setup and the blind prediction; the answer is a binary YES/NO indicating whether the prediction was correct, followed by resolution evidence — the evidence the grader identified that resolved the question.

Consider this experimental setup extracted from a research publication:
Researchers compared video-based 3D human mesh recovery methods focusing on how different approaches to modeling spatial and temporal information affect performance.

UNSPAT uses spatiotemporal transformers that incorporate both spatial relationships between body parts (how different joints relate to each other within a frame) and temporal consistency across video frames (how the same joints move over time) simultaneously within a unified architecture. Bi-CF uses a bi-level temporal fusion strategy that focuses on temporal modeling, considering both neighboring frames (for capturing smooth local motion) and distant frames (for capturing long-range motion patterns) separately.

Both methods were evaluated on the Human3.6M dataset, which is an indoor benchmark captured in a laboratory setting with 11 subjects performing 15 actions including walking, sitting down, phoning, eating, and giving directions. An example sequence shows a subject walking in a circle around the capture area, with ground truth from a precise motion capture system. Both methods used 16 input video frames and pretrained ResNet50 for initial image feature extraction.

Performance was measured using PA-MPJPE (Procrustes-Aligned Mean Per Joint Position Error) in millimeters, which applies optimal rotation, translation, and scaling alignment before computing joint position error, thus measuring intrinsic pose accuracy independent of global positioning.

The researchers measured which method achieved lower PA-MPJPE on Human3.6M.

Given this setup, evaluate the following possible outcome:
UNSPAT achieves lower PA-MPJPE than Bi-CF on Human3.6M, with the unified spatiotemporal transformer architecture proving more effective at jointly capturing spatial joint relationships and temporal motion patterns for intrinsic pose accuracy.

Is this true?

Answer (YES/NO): YES